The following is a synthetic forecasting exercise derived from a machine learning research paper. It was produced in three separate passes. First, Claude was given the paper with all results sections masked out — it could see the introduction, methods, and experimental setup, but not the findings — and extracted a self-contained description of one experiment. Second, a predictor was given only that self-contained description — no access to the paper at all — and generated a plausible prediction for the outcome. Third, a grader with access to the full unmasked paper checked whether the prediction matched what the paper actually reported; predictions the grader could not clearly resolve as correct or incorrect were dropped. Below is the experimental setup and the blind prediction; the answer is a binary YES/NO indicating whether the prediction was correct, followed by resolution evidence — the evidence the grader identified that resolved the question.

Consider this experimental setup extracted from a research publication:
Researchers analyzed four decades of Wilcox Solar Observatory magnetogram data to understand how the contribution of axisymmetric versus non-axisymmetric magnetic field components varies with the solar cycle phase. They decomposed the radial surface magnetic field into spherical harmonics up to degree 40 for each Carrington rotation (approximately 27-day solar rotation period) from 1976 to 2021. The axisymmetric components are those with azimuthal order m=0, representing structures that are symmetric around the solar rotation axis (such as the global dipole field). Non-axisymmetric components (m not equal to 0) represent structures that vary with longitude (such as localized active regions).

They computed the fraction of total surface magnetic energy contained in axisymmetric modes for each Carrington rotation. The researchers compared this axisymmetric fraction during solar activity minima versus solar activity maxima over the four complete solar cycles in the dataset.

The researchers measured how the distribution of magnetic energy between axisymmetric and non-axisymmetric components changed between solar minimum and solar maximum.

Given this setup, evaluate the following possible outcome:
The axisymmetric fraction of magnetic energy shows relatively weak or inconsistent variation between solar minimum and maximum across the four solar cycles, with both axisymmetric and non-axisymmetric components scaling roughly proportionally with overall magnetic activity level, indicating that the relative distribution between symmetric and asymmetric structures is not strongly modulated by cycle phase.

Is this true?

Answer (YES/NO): NO